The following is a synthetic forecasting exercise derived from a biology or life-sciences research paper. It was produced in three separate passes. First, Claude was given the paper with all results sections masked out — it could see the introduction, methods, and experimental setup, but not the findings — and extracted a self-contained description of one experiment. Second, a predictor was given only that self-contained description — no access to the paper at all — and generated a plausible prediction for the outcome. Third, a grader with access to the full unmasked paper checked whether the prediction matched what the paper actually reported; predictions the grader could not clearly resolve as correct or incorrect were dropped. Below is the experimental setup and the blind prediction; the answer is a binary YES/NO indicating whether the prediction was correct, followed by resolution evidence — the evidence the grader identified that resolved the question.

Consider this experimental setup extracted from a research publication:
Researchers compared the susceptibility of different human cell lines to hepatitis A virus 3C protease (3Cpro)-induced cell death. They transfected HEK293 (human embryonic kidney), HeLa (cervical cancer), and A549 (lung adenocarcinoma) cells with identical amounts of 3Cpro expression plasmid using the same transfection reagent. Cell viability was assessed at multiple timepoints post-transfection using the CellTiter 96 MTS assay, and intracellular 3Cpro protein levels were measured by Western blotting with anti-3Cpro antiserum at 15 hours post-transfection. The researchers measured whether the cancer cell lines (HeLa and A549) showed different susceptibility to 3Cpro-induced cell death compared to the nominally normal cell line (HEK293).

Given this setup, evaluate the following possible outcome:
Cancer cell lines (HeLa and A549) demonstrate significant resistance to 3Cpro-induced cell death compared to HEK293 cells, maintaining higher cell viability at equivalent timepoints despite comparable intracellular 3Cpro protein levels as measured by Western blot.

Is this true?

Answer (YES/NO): NO